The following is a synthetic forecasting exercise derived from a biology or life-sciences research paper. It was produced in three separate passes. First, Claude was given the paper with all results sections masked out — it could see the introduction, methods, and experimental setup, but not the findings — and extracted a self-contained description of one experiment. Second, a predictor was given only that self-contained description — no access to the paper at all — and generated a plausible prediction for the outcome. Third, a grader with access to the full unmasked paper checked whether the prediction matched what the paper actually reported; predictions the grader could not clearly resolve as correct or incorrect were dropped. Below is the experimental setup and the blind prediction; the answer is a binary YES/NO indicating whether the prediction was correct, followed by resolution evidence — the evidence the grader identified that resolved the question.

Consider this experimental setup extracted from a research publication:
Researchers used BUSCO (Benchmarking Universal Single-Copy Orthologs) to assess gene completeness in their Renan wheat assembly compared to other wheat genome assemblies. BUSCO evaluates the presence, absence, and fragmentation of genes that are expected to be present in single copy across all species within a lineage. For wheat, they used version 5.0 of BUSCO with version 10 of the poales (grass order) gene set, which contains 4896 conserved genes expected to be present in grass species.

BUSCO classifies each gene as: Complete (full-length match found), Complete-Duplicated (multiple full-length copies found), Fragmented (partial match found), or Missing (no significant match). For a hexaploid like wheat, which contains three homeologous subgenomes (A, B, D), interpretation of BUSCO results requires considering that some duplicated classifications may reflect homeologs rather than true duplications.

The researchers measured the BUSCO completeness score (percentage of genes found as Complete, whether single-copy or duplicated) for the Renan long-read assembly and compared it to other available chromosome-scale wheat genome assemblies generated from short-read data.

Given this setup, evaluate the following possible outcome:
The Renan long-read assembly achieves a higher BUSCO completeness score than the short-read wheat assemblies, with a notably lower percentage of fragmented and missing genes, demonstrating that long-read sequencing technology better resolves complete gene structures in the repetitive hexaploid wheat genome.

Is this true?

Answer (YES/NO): NO